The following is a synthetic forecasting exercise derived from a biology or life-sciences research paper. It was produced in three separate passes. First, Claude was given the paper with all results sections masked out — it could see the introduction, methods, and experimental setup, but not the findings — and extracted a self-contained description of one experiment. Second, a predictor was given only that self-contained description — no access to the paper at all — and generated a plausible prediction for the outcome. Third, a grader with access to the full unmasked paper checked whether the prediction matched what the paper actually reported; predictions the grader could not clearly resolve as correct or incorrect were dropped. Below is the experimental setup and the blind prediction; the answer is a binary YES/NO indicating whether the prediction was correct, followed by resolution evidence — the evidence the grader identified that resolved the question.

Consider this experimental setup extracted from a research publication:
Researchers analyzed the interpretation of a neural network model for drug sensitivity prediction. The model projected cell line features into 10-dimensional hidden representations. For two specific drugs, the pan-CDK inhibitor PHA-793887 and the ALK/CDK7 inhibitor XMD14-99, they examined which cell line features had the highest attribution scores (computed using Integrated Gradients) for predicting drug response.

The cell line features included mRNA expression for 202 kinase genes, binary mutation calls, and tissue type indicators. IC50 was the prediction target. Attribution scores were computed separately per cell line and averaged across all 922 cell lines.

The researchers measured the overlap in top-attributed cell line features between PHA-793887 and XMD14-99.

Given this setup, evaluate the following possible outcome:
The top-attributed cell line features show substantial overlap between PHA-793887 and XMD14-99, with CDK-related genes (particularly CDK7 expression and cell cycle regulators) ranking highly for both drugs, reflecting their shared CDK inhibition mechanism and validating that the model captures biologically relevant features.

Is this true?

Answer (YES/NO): NO